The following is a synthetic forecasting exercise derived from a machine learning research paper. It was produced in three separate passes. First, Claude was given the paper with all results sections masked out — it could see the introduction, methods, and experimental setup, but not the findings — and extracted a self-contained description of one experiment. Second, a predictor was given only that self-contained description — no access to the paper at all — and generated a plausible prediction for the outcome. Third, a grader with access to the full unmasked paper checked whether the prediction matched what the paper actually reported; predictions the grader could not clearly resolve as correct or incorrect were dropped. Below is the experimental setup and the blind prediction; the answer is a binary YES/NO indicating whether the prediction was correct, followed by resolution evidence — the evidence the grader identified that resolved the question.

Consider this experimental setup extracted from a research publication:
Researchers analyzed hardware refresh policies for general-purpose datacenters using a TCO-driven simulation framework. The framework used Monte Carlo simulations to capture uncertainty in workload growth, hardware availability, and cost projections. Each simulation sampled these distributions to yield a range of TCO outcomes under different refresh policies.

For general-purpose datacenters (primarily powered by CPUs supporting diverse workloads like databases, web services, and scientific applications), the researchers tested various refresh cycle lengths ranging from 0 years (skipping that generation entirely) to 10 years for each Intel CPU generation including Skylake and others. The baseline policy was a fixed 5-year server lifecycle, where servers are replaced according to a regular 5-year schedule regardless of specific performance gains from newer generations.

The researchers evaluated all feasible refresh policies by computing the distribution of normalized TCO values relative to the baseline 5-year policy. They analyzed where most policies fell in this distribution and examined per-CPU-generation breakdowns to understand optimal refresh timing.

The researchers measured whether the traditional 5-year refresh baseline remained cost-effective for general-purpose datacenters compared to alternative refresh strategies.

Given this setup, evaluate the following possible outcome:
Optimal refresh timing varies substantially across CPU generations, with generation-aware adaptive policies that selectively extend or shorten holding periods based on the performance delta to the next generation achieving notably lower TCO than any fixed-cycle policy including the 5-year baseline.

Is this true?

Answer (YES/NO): NO